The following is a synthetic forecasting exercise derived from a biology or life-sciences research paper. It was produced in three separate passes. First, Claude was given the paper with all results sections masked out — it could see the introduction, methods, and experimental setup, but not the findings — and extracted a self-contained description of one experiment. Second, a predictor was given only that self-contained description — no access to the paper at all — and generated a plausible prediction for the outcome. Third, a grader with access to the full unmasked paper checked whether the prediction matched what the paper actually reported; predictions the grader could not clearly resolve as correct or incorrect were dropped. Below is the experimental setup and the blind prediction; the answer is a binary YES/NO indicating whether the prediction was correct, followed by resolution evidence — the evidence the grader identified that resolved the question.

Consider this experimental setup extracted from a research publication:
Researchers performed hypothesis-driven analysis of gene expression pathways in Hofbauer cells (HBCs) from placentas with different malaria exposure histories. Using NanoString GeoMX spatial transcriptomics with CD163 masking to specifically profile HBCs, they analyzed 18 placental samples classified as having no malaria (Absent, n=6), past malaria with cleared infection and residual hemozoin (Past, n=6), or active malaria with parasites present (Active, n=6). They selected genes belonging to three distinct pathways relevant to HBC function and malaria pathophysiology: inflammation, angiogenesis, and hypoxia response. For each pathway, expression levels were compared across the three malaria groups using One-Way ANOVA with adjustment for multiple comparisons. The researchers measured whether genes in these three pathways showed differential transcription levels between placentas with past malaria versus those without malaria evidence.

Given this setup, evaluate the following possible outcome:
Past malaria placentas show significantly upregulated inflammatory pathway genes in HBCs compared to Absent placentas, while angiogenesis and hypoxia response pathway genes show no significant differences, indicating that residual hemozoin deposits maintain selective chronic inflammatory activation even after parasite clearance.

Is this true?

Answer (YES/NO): NO